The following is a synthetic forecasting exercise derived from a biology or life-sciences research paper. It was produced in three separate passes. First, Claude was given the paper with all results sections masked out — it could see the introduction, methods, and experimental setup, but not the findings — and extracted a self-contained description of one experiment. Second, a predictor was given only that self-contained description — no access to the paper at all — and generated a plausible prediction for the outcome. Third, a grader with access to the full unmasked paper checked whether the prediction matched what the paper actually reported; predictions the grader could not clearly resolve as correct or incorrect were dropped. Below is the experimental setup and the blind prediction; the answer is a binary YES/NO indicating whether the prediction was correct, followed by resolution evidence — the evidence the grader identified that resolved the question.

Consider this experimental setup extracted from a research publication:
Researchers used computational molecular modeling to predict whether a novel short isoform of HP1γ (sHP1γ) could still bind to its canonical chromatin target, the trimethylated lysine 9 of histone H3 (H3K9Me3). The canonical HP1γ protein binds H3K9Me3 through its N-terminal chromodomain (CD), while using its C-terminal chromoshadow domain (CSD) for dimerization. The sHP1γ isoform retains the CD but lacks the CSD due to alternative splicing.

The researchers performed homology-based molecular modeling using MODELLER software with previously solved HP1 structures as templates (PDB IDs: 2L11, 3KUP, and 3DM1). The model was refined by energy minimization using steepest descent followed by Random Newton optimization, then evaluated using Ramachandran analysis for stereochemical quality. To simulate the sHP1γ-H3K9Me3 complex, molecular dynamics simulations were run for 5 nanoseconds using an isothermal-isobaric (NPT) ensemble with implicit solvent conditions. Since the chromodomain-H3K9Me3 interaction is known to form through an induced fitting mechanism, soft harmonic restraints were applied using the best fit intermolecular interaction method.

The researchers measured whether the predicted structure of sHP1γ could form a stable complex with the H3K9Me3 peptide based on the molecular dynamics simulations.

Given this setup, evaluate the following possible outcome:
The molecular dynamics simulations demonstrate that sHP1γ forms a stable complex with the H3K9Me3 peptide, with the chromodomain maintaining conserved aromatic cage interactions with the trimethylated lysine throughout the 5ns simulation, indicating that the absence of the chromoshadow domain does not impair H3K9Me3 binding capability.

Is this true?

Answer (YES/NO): YES